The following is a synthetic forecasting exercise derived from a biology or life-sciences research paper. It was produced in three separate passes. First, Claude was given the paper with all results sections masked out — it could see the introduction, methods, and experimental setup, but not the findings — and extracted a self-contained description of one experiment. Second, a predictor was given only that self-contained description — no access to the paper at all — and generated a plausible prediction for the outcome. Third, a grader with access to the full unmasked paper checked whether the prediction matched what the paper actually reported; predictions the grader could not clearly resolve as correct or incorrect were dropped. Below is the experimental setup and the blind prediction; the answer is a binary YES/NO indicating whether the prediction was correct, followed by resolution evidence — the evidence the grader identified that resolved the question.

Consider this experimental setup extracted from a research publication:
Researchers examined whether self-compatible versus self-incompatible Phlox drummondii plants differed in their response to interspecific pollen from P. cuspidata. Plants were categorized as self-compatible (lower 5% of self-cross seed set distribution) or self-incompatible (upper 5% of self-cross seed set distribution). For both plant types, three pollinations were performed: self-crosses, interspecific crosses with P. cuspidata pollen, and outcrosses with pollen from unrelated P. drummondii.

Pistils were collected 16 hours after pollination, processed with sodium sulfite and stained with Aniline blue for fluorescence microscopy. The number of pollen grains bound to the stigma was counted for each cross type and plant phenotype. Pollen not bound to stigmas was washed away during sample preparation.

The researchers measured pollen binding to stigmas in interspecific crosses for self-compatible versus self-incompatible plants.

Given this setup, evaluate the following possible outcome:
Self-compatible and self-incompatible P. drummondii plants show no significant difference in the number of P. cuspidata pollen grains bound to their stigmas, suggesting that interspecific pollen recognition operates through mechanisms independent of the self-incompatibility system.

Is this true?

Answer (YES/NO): NO